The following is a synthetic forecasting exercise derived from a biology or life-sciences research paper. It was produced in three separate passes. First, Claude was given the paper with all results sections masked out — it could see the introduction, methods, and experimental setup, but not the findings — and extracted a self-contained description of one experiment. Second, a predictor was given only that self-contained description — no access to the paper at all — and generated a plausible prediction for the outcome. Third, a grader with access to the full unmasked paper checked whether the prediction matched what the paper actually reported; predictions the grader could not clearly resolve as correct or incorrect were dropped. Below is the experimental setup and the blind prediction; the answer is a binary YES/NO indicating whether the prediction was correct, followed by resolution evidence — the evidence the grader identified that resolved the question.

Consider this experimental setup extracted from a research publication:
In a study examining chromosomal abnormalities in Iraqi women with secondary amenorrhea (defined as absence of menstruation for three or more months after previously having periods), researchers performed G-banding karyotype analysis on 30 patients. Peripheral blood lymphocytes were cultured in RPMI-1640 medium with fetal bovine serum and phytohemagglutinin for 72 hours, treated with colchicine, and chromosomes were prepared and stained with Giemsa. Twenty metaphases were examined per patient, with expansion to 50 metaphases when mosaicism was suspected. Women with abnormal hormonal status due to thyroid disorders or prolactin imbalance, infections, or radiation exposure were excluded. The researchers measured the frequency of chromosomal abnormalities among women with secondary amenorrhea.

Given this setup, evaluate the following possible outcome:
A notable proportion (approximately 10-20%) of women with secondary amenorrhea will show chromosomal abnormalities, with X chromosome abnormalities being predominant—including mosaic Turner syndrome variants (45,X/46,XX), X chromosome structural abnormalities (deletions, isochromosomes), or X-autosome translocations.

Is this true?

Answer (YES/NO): NO